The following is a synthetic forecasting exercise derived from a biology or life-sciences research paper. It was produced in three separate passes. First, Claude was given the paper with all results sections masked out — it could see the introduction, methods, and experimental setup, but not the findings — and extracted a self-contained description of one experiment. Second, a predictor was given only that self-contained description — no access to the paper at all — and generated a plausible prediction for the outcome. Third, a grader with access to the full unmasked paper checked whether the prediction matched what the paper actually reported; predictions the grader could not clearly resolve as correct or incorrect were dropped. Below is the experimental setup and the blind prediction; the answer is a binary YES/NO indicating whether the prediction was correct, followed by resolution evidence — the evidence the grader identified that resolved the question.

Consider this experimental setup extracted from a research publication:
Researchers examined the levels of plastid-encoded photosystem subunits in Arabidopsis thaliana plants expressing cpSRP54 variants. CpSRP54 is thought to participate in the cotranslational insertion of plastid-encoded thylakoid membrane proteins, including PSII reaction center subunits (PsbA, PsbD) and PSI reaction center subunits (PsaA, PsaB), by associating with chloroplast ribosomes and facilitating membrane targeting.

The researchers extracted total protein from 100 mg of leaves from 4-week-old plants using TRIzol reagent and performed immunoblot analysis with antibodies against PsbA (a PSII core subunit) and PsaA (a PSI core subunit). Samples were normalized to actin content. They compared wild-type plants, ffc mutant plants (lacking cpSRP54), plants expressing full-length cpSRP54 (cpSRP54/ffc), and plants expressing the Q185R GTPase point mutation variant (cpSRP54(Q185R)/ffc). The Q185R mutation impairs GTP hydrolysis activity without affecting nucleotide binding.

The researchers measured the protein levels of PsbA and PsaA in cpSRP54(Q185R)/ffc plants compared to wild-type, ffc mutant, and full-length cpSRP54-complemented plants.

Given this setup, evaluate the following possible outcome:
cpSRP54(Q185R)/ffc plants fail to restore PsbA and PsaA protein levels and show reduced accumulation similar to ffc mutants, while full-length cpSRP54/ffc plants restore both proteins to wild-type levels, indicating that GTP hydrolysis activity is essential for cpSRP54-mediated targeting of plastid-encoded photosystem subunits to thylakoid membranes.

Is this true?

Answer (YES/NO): YES